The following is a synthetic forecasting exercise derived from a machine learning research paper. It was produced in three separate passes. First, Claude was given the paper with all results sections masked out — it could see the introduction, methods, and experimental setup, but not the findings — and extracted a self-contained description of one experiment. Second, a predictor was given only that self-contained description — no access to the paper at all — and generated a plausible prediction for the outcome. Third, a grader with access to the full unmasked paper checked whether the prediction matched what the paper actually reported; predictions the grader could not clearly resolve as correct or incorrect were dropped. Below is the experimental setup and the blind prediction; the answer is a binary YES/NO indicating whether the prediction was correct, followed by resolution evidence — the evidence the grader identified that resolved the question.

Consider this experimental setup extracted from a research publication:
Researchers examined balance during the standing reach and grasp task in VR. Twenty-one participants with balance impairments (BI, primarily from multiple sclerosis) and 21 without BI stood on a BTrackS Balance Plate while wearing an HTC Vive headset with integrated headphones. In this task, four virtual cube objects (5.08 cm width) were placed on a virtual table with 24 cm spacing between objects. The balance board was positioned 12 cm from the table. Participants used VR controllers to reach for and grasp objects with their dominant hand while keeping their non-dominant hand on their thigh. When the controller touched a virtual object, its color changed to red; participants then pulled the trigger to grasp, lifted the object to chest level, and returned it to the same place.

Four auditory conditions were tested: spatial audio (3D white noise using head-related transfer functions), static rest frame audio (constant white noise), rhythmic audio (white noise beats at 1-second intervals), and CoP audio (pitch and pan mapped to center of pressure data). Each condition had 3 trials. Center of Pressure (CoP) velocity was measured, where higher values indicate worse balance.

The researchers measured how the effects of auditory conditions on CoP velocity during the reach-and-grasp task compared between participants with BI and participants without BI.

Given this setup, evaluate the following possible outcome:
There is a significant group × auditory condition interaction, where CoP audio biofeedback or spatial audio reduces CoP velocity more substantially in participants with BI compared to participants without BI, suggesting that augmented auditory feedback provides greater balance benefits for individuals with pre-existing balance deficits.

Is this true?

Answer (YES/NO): NO